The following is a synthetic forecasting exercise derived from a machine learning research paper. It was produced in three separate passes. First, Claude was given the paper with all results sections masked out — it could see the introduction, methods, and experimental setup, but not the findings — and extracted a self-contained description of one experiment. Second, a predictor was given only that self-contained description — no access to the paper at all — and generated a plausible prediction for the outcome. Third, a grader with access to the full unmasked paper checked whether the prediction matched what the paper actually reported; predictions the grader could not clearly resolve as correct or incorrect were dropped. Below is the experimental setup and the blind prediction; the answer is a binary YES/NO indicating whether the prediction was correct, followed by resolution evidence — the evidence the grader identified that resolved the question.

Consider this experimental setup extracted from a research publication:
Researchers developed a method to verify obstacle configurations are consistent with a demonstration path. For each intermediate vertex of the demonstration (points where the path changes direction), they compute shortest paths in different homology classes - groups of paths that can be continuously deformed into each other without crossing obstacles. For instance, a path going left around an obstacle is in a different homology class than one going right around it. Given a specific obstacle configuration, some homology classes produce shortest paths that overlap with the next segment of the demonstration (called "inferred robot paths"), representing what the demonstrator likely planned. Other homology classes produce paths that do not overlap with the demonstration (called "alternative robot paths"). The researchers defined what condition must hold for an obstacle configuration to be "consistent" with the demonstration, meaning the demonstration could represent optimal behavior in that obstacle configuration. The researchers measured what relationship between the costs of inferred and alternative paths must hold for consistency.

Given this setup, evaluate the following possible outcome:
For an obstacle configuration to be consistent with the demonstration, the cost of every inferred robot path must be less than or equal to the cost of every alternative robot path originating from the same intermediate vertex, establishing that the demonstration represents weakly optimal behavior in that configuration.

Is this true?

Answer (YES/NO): NO